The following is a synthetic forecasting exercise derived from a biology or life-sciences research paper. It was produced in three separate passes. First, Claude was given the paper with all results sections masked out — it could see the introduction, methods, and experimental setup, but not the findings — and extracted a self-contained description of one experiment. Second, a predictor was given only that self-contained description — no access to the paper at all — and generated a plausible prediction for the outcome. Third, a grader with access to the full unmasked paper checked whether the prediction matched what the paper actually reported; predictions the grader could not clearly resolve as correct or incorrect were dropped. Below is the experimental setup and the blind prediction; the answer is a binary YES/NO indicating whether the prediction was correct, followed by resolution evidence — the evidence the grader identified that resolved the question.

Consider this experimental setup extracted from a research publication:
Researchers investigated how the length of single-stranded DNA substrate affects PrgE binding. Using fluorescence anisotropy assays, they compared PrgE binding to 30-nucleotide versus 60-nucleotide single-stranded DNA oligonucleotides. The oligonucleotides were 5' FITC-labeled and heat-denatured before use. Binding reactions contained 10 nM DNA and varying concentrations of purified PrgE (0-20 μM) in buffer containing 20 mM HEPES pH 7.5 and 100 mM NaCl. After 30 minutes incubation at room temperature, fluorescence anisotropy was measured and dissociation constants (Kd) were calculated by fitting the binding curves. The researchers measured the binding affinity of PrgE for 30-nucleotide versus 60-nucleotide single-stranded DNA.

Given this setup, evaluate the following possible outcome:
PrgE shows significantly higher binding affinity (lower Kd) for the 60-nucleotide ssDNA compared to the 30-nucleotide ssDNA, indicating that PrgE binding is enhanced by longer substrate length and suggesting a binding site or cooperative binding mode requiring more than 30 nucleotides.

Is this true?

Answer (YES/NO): NO